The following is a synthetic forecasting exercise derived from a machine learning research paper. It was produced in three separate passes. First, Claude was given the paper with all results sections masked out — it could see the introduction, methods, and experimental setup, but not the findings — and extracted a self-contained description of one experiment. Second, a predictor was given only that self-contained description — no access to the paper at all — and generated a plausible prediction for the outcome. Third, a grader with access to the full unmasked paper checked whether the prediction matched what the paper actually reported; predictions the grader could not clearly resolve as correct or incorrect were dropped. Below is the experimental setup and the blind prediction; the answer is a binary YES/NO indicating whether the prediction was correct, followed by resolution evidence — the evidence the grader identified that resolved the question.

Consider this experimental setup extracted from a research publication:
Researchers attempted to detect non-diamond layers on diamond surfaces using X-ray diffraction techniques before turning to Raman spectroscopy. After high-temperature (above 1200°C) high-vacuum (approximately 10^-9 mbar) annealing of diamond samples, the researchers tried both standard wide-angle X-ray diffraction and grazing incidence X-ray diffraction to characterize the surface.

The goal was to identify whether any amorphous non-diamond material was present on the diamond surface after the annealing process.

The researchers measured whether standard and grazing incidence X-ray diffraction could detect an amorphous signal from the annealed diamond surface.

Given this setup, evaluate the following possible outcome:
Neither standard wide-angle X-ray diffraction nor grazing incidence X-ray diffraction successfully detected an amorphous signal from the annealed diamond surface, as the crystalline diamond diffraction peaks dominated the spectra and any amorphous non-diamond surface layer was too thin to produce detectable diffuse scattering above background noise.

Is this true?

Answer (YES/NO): YES